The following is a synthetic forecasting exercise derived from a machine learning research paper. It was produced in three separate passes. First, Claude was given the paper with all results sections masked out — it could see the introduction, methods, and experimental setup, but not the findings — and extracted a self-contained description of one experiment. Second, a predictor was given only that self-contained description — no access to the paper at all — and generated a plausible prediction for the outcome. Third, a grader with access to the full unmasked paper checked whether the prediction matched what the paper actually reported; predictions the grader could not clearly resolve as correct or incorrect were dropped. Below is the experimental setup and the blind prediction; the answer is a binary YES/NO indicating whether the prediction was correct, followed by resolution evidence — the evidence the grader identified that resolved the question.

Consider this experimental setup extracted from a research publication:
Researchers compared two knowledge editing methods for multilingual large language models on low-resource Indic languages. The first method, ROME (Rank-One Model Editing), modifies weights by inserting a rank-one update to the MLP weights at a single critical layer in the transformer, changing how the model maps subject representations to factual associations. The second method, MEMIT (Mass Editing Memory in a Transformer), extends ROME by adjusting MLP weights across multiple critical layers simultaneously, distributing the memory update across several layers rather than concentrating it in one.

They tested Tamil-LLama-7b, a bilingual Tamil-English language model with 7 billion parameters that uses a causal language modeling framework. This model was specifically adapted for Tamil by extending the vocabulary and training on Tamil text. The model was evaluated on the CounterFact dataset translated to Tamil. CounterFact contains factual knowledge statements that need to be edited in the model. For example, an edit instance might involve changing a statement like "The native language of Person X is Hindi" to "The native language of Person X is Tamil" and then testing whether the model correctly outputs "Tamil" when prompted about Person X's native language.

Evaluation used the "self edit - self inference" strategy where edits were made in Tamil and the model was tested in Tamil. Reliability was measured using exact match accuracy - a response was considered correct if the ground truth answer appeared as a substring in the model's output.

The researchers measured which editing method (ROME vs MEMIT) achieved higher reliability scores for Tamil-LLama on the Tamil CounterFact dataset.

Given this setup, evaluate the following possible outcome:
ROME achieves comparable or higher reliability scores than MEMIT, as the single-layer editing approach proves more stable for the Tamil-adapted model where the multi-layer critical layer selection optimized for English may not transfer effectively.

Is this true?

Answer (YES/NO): NO